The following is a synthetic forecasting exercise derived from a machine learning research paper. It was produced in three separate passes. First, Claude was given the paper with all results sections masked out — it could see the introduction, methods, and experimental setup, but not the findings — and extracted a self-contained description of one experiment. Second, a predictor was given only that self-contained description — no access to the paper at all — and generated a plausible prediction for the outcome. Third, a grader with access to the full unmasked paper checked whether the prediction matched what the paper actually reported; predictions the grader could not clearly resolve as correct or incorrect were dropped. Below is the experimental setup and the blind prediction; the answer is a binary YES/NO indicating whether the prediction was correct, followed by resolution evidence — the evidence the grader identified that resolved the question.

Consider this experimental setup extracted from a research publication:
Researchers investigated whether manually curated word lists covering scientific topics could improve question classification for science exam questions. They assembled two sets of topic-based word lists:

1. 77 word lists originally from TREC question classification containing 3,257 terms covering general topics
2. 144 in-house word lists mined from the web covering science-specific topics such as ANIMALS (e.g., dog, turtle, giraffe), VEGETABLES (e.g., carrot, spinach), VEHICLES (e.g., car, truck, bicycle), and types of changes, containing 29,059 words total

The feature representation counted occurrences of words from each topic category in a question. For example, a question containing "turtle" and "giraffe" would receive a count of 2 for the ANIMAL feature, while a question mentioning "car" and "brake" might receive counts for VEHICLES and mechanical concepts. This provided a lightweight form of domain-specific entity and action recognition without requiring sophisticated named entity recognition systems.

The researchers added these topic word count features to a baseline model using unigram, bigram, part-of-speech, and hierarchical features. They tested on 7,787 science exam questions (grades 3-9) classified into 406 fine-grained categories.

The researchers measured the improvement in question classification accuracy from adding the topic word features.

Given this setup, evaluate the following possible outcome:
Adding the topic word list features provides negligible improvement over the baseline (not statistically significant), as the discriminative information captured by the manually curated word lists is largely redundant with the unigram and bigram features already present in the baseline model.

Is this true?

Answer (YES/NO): NO